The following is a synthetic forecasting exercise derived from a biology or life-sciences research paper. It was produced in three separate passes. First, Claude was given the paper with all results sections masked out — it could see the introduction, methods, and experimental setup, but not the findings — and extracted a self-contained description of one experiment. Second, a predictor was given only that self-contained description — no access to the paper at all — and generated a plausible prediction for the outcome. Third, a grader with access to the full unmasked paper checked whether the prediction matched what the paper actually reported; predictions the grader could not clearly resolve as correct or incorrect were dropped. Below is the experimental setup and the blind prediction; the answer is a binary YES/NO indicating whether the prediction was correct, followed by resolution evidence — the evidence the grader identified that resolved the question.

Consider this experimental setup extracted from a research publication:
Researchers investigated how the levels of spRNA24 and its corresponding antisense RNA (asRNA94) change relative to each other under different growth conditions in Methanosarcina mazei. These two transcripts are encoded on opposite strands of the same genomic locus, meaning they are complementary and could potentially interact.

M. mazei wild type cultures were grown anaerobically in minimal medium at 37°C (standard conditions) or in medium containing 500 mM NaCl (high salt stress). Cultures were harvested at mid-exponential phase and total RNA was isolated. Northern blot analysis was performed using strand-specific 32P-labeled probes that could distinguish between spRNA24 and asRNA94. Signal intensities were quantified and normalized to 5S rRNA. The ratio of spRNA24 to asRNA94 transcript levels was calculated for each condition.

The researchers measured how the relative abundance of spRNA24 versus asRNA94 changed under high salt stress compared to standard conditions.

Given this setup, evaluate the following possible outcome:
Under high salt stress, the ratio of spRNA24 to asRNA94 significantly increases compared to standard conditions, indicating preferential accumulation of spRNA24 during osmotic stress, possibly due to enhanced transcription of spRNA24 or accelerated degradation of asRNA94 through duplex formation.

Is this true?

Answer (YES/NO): YES